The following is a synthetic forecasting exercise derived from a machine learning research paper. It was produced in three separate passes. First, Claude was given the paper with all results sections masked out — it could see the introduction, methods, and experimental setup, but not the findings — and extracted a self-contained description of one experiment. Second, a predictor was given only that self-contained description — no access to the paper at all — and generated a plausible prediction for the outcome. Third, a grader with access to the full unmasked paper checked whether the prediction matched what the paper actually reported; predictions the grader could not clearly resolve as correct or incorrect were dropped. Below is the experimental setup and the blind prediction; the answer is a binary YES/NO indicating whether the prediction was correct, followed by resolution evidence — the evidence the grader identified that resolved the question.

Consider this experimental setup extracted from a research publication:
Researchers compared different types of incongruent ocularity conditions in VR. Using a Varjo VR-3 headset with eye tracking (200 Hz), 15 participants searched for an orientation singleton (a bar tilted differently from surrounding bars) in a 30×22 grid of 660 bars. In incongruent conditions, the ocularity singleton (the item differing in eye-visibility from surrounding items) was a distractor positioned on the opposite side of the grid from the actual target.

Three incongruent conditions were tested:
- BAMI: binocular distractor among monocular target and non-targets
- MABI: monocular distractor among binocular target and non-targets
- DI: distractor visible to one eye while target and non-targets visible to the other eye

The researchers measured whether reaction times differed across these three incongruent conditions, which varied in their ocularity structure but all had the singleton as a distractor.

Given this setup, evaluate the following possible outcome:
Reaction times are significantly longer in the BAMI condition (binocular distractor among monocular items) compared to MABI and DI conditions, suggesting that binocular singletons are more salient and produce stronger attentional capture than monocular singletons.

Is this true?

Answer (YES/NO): NO